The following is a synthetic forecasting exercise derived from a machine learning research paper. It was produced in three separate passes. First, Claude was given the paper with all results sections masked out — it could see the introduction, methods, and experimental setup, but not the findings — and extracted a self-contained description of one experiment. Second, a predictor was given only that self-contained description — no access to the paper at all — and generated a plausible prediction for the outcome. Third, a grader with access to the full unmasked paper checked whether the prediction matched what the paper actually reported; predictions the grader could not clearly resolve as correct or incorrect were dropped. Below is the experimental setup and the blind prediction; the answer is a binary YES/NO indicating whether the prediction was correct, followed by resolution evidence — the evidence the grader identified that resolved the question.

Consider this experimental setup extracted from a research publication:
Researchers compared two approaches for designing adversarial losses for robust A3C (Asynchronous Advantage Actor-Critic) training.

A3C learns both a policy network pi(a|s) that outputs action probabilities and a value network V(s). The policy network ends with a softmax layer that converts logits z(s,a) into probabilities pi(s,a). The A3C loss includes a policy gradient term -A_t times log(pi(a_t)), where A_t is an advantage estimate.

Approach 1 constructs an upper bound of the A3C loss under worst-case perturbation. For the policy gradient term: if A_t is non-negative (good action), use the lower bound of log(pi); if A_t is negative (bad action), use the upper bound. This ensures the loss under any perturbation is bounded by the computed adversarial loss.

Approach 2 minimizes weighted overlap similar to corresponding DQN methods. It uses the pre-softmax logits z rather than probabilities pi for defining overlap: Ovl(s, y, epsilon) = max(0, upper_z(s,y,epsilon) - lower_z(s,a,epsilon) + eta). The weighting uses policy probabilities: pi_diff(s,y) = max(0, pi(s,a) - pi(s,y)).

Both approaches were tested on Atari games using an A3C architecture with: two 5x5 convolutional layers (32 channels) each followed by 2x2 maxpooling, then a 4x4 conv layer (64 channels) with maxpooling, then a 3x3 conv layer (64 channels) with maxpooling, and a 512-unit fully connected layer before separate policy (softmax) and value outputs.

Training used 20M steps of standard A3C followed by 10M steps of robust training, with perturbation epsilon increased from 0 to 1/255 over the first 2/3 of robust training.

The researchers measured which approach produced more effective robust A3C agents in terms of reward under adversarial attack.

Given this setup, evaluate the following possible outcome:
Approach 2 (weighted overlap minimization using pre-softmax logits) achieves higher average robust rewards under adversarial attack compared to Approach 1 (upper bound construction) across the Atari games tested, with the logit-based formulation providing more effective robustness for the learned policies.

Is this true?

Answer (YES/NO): YES